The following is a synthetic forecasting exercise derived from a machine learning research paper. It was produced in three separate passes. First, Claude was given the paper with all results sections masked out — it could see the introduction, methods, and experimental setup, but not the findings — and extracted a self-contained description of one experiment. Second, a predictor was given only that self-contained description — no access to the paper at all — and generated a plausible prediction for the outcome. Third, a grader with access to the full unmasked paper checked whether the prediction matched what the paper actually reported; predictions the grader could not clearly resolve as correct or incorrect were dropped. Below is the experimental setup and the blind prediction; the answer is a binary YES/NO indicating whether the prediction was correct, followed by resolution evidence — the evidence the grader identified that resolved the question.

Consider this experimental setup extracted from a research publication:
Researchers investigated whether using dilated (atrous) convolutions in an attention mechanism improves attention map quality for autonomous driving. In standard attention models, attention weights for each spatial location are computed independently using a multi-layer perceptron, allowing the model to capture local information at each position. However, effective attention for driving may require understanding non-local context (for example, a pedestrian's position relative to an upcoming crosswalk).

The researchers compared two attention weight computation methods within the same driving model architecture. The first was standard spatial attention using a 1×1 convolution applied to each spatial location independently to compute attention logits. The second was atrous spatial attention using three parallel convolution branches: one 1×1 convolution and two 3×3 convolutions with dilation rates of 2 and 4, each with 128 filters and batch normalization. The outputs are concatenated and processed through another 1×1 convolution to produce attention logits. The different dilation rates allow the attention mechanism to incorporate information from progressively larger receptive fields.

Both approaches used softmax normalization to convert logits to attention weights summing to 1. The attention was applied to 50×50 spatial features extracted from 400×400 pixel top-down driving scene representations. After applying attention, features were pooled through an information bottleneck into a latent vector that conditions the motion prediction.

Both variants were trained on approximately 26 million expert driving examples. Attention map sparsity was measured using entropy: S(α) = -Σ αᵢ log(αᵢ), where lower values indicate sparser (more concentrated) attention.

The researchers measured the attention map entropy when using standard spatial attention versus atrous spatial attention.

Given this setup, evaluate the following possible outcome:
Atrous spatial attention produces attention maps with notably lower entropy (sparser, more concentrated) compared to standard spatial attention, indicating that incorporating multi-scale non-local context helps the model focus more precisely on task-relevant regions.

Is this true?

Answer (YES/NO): YES